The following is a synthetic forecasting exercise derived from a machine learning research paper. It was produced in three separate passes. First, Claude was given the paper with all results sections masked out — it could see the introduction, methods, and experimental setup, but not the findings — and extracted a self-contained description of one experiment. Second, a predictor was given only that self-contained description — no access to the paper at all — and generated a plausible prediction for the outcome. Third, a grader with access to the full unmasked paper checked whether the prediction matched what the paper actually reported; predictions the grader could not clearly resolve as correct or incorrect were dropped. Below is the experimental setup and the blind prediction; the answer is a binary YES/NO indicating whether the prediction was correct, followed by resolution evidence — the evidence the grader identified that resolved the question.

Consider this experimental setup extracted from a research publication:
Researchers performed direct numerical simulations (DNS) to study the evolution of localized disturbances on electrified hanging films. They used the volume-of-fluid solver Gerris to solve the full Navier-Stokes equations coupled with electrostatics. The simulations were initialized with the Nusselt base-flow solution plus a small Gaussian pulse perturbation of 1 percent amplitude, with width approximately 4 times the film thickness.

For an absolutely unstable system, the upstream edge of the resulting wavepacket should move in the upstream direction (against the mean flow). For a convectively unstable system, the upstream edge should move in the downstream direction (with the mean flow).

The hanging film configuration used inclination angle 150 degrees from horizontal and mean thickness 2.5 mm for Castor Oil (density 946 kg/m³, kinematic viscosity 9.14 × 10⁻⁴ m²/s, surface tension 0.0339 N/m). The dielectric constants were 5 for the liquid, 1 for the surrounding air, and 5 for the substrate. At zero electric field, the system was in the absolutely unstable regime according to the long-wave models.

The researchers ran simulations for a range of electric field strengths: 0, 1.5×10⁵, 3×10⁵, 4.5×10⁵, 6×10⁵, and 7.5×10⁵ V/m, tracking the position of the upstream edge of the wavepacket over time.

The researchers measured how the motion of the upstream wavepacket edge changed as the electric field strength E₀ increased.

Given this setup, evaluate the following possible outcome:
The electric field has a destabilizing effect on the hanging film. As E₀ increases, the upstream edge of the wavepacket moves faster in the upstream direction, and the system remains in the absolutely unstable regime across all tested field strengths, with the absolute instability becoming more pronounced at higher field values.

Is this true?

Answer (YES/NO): NO